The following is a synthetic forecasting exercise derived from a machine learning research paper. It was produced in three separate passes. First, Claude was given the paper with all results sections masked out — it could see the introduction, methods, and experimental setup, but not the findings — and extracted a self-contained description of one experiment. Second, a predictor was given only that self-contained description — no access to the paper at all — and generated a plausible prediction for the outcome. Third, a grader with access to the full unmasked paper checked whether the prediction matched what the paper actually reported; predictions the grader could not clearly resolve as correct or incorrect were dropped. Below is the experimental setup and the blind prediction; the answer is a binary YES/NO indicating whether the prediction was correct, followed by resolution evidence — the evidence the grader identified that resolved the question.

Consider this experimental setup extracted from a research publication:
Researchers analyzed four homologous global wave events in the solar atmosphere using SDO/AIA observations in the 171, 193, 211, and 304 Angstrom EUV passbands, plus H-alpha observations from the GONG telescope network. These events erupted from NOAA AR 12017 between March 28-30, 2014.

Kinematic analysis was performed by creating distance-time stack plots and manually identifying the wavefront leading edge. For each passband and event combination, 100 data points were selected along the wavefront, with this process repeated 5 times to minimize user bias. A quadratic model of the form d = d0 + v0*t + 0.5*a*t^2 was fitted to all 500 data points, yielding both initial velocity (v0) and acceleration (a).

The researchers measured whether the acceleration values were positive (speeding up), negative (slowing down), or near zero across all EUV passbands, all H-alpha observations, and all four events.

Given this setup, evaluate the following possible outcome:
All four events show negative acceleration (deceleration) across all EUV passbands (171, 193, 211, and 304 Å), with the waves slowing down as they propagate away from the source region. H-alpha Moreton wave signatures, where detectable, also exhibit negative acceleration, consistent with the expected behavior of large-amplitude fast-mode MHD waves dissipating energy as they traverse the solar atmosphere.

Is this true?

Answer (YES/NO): NO